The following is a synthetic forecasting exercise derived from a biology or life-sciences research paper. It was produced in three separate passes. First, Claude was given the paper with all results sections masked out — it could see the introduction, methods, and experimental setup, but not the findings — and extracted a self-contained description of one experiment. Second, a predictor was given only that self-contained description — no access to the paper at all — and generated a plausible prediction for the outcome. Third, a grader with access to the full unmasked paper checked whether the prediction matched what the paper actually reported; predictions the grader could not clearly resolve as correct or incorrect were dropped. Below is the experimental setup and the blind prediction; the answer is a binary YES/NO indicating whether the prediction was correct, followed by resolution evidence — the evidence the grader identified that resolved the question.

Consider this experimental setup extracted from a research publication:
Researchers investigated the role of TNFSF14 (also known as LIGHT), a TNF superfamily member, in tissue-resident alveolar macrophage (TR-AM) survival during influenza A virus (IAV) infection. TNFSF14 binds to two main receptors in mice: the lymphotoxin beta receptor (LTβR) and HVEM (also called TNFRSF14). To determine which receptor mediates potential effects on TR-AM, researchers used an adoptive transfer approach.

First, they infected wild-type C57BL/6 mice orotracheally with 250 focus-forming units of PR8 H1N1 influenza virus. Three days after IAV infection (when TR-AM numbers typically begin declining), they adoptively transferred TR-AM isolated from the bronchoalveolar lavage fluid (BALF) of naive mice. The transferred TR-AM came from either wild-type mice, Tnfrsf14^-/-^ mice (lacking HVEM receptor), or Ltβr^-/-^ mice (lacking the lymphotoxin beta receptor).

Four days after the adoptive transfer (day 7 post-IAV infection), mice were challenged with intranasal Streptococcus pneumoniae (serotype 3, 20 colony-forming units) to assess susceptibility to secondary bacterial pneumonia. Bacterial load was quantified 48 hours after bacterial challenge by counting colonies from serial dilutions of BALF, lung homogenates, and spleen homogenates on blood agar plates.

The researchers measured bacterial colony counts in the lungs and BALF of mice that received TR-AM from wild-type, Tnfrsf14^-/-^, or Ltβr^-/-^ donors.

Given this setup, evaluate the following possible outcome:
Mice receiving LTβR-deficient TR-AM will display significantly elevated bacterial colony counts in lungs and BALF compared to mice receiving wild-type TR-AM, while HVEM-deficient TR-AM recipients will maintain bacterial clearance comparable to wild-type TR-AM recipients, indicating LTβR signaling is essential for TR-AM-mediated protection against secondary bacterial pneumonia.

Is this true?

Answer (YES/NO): NO